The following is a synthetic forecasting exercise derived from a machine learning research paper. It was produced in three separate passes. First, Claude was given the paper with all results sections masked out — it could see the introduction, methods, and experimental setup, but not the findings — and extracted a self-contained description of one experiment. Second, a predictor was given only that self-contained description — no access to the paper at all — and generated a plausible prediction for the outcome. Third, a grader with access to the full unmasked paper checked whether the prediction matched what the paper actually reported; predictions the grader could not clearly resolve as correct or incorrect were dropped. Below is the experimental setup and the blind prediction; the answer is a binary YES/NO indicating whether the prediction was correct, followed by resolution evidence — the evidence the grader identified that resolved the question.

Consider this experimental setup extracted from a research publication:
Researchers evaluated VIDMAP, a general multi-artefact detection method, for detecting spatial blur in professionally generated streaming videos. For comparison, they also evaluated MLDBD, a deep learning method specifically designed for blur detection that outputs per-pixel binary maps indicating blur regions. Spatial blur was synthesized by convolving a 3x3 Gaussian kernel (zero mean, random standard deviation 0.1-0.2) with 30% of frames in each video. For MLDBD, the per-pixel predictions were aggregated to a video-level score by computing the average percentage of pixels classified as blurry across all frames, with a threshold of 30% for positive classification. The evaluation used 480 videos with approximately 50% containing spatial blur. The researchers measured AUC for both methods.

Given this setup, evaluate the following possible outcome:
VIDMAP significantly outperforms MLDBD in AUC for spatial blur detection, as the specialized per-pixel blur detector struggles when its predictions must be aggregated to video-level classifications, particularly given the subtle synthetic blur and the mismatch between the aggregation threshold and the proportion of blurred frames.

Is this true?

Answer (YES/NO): NO